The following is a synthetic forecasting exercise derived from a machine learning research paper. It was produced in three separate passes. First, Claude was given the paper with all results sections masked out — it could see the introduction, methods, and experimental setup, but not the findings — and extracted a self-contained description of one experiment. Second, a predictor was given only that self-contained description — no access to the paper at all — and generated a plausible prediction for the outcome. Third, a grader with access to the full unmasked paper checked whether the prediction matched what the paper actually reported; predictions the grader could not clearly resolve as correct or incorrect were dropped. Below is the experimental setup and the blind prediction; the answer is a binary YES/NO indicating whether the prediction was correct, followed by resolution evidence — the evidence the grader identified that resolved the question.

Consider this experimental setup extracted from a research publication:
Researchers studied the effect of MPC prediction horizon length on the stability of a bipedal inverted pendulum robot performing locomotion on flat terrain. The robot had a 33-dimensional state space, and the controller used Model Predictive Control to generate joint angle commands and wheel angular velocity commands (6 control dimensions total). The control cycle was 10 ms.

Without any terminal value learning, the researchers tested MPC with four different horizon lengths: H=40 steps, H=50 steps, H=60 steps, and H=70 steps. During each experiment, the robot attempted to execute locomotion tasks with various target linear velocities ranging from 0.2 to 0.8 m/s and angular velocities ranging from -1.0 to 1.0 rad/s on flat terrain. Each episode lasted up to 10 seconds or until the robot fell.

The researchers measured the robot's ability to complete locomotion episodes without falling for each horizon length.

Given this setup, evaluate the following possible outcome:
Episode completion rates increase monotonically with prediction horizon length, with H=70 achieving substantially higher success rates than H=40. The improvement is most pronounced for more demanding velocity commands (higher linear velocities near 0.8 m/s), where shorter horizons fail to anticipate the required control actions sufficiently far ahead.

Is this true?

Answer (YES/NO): NO